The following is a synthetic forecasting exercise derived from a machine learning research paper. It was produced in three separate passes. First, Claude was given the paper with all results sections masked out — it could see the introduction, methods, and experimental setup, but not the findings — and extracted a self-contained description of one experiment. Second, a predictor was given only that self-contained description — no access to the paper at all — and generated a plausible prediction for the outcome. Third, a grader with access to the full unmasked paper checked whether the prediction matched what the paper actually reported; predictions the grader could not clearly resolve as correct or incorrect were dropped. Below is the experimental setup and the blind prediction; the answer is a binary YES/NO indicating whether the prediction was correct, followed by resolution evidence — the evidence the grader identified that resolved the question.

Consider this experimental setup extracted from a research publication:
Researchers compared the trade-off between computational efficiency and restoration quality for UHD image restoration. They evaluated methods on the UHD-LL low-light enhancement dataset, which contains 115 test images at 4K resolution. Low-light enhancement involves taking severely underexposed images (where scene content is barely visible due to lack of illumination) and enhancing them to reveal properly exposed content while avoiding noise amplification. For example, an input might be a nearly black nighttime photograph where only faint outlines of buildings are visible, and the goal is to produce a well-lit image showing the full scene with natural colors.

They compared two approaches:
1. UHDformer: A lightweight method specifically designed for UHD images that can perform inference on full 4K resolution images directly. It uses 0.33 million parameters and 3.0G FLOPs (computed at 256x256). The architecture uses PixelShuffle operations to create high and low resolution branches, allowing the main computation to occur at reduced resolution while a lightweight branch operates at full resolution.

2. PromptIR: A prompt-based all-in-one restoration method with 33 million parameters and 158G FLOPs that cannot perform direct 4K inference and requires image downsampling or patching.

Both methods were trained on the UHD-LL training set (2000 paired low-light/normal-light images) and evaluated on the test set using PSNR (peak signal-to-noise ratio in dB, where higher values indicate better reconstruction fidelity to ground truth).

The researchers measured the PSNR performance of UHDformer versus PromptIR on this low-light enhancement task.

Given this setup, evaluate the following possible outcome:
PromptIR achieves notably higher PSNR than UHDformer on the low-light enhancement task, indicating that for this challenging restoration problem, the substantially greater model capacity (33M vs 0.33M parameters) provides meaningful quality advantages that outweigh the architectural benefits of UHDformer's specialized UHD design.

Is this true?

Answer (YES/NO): NO